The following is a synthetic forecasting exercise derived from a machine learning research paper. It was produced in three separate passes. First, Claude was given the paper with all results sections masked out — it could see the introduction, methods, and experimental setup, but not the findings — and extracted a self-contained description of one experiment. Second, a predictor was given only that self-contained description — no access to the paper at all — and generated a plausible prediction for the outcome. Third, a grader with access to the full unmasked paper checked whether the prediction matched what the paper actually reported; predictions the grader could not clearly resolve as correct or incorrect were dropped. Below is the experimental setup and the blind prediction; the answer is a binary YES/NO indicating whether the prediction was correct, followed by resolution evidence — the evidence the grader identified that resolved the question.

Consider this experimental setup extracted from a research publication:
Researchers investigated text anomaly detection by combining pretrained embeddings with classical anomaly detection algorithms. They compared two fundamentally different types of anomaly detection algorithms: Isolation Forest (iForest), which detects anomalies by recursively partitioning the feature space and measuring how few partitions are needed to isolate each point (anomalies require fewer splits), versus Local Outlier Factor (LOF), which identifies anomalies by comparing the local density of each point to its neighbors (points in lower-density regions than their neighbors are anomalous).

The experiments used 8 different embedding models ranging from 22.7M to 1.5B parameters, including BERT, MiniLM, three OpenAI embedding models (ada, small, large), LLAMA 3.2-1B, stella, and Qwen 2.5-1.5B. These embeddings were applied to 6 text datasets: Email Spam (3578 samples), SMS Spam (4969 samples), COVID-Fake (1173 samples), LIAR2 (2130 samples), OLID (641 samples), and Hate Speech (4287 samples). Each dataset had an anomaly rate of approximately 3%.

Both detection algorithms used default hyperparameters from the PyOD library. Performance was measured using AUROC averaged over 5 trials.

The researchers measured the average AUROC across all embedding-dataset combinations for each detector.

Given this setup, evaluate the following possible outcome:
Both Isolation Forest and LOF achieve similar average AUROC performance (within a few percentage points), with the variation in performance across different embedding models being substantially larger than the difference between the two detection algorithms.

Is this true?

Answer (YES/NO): NO